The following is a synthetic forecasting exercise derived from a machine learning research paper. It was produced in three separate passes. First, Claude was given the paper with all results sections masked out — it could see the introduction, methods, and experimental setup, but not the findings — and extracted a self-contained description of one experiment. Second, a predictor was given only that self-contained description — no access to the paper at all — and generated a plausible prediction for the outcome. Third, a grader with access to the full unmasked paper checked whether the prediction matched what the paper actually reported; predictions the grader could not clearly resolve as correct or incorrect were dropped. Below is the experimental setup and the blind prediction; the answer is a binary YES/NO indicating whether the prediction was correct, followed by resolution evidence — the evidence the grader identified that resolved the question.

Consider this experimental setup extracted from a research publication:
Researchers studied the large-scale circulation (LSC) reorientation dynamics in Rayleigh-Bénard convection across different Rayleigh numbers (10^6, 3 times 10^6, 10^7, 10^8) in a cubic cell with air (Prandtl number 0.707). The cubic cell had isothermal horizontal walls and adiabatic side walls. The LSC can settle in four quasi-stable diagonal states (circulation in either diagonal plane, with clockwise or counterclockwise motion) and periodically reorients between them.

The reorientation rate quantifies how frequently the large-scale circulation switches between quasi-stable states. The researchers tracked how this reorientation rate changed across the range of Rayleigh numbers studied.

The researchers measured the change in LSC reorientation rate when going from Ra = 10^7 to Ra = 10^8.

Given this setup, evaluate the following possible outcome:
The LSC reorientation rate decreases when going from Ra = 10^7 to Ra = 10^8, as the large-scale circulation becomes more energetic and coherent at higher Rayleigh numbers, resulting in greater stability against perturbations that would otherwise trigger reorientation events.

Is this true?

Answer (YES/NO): YES